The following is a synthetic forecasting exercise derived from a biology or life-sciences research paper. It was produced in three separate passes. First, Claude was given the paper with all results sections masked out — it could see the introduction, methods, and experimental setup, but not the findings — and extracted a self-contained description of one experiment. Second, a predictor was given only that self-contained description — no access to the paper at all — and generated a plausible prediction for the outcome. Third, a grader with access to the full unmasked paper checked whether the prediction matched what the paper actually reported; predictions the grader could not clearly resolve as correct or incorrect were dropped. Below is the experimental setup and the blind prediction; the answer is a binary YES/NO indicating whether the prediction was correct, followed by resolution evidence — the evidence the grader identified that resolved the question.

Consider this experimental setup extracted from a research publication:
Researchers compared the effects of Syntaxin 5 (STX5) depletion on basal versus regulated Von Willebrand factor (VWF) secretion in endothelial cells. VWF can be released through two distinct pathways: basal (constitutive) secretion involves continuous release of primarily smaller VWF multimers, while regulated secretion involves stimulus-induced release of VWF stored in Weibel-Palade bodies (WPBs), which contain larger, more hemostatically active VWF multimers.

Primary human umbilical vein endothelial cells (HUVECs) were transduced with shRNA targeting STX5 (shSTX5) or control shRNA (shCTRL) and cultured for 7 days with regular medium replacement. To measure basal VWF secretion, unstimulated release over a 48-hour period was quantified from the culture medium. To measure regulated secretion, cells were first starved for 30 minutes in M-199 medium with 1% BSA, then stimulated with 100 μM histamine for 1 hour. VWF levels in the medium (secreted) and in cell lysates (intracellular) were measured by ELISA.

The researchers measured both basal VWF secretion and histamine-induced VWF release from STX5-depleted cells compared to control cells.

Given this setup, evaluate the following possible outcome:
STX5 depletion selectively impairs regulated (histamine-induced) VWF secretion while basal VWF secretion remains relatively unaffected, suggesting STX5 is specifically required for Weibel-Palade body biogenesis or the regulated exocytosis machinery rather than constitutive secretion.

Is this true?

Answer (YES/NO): YES